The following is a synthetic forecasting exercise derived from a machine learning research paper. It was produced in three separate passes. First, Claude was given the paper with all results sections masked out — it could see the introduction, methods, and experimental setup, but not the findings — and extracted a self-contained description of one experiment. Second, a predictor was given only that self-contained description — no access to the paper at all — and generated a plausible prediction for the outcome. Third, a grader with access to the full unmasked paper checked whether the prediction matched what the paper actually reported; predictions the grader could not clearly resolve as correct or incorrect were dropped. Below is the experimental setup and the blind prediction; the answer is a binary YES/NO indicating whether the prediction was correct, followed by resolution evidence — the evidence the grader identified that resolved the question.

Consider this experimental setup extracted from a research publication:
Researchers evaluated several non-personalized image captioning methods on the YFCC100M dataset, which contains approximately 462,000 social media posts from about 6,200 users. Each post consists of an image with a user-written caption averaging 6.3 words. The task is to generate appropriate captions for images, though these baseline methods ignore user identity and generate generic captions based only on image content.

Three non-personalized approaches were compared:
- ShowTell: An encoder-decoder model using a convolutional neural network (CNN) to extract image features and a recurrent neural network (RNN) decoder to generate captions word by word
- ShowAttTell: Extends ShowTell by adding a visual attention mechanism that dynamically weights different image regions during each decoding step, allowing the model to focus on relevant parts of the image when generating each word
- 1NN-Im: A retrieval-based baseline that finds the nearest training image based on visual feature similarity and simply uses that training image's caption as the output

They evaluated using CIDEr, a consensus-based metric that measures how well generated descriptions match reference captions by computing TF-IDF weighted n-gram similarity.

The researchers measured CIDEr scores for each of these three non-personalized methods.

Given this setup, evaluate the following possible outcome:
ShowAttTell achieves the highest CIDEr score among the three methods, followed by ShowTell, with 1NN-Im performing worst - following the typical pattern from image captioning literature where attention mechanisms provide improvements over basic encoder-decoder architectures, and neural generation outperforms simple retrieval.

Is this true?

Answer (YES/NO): NO